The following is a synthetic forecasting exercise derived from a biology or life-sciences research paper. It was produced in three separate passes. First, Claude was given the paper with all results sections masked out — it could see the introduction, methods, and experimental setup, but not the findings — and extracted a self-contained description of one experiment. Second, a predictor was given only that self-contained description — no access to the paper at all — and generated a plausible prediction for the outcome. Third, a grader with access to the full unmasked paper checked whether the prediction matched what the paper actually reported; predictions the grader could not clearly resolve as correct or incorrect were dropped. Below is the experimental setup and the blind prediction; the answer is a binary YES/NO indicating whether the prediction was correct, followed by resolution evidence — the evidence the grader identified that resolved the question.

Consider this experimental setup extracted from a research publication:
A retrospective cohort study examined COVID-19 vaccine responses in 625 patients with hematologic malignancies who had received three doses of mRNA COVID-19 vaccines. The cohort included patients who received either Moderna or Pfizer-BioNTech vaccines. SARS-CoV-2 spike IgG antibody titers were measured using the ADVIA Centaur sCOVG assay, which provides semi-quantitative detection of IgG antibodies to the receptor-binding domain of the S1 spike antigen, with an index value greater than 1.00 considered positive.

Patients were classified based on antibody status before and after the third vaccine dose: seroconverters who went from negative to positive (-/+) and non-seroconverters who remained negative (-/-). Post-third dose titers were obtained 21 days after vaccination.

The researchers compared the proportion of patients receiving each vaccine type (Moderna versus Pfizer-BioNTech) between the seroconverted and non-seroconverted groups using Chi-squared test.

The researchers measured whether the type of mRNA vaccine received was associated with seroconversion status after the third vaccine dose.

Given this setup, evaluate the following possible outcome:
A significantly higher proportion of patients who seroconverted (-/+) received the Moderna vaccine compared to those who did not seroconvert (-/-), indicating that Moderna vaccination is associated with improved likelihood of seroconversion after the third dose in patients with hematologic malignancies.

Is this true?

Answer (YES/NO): NO